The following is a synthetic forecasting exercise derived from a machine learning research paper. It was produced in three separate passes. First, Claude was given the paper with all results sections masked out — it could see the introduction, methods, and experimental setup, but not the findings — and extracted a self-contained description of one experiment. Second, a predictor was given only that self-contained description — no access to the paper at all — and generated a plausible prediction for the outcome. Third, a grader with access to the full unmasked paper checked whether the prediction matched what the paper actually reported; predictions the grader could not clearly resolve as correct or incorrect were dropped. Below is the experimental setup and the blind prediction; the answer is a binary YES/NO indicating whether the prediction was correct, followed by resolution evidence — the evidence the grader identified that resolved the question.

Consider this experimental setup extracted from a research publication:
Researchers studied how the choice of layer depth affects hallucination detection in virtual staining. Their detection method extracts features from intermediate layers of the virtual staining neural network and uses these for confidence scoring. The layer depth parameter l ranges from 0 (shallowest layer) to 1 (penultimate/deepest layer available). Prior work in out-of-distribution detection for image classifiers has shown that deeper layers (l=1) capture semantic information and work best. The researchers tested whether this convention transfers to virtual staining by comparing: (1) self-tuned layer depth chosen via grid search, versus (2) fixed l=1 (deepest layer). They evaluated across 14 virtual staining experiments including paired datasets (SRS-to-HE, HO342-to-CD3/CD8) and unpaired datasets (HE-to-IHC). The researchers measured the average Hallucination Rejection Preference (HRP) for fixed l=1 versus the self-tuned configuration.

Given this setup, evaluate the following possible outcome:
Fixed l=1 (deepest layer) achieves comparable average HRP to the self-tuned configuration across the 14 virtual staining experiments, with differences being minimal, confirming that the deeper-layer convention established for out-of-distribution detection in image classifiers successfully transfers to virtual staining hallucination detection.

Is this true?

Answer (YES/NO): NO